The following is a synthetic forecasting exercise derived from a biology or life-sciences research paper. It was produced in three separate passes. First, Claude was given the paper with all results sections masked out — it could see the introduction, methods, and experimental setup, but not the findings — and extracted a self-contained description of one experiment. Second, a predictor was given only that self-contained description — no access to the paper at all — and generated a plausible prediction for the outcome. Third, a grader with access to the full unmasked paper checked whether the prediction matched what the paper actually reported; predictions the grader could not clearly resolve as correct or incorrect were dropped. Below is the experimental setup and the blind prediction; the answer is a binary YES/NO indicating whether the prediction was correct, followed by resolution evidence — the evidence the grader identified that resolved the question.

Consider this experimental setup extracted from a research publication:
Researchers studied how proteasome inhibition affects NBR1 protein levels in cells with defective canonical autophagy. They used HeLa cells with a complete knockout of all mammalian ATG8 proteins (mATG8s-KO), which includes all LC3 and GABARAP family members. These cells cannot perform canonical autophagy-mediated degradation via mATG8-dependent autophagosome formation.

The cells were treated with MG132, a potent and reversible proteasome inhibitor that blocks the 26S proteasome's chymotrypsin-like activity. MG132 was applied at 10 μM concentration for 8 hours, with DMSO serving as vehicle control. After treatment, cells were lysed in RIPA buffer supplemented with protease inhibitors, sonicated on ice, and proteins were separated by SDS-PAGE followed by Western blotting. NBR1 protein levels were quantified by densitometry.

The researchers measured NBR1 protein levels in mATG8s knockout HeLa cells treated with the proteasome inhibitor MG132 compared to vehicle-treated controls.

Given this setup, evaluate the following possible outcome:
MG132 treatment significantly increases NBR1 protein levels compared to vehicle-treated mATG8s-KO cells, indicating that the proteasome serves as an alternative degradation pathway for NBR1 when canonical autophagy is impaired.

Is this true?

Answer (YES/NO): NO